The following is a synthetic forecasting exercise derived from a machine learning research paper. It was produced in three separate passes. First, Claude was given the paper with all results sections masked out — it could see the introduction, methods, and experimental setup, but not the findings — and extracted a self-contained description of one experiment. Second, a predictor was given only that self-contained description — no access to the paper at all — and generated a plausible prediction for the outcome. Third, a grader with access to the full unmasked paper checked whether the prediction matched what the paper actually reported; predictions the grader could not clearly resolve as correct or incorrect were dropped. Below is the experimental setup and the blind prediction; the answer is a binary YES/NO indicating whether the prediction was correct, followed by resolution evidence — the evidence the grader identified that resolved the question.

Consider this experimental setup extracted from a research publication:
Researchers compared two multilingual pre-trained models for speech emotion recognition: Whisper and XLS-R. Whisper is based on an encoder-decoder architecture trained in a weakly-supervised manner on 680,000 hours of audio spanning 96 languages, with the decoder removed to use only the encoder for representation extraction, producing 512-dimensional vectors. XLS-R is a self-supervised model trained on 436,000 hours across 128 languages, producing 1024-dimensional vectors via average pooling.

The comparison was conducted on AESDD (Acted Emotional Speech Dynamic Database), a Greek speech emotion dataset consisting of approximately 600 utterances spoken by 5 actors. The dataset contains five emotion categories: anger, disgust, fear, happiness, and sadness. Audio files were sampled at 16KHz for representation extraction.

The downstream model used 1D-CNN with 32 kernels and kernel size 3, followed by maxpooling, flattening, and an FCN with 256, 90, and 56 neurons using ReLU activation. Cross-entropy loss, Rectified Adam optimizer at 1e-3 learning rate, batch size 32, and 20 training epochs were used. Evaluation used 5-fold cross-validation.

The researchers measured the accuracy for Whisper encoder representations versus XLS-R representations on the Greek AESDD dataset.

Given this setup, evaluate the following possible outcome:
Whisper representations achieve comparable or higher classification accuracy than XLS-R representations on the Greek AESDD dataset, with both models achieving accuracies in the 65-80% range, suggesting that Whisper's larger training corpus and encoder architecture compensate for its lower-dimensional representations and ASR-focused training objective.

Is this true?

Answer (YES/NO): NO